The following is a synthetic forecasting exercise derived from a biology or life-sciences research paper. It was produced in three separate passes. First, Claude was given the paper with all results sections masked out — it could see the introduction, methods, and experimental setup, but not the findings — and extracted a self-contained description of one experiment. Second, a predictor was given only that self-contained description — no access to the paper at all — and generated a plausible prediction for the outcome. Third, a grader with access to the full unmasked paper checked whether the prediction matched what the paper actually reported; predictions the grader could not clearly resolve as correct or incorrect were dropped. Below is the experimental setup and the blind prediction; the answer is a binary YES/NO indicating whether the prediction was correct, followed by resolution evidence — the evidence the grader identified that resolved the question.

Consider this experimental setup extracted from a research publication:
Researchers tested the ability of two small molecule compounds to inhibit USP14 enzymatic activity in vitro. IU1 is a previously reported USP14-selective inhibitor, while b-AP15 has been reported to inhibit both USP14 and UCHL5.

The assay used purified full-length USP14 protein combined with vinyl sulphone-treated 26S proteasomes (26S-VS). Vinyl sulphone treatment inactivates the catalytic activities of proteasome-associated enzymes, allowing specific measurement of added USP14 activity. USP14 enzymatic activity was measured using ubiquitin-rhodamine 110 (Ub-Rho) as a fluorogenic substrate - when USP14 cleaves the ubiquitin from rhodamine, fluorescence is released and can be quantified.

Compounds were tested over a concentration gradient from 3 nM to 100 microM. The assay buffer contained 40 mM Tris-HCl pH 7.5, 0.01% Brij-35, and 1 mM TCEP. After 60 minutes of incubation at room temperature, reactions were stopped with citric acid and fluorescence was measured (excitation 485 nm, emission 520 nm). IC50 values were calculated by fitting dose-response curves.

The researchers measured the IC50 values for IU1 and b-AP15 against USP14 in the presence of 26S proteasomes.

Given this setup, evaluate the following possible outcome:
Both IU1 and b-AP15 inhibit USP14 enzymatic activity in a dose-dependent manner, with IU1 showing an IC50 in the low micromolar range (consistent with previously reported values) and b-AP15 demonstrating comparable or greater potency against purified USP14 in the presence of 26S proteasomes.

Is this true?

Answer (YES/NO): NO